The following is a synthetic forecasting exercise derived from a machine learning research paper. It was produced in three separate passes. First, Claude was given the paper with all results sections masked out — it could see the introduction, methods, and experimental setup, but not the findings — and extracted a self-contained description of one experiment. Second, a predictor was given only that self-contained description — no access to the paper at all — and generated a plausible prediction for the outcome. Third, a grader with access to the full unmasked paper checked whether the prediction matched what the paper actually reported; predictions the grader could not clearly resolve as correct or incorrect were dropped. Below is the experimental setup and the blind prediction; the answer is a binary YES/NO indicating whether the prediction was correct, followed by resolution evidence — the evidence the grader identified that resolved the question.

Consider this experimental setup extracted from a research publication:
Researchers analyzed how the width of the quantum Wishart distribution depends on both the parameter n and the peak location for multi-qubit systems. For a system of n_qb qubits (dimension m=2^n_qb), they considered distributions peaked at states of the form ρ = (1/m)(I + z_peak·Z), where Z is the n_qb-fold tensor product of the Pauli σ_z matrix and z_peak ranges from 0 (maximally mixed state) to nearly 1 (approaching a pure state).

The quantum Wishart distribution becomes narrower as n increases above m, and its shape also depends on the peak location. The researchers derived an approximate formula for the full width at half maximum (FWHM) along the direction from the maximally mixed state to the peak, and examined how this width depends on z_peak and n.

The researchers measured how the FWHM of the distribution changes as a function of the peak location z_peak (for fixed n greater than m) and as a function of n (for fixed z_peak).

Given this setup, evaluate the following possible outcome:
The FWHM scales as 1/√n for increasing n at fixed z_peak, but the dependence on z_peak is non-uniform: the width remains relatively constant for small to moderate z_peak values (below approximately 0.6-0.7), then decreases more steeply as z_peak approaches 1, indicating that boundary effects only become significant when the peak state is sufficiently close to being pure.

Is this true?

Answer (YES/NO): NO